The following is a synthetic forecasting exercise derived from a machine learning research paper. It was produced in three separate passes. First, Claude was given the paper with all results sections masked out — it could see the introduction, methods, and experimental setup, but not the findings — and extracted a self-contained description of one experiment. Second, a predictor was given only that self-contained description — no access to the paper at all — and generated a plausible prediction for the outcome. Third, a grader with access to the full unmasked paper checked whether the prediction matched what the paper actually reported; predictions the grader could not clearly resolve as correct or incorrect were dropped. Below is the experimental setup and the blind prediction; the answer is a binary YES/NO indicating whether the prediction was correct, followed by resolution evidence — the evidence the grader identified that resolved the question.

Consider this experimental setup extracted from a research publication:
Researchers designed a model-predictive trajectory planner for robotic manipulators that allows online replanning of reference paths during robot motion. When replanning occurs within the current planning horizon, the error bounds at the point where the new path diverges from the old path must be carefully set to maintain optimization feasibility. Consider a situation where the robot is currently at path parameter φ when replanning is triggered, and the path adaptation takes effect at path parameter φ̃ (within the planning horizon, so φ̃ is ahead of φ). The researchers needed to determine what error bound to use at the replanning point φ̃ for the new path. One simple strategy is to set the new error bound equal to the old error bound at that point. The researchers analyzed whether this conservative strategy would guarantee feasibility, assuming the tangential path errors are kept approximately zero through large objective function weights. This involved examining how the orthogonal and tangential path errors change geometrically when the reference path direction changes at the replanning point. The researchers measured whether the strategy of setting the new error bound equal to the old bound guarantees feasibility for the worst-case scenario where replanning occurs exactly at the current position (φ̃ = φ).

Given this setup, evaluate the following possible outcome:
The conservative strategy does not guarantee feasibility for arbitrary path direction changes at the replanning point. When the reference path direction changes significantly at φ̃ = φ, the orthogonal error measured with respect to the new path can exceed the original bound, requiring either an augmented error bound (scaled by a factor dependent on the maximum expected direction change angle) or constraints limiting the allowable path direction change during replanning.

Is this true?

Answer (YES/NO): NO